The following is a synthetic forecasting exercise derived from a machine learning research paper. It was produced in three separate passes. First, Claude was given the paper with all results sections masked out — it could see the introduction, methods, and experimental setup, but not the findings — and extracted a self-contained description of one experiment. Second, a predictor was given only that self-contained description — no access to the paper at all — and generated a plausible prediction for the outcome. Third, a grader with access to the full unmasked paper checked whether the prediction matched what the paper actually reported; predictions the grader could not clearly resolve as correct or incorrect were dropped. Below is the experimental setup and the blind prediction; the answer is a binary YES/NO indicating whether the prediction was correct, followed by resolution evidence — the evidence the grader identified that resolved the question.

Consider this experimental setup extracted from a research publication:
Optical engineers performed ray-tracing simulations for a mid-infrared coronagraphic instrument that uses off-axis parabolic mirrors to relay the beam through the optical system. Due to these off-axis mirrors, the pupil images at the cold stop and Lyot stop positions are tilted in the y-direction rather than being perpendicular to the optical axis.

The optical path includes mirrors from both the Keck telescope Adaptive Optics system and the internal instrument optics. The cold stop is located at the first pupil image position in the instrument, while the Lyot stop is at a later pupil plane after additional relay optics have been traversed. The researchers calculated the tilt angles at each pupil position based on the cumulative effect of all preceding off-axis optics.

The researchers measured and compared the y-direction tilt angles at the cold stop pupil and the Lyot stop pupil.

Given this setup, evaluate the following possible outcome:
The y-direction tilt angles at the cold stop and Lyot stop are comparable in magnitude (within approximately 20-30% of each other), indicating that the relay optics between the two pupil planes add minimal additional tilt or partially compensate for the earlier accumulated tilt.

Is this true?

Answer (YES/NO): NO